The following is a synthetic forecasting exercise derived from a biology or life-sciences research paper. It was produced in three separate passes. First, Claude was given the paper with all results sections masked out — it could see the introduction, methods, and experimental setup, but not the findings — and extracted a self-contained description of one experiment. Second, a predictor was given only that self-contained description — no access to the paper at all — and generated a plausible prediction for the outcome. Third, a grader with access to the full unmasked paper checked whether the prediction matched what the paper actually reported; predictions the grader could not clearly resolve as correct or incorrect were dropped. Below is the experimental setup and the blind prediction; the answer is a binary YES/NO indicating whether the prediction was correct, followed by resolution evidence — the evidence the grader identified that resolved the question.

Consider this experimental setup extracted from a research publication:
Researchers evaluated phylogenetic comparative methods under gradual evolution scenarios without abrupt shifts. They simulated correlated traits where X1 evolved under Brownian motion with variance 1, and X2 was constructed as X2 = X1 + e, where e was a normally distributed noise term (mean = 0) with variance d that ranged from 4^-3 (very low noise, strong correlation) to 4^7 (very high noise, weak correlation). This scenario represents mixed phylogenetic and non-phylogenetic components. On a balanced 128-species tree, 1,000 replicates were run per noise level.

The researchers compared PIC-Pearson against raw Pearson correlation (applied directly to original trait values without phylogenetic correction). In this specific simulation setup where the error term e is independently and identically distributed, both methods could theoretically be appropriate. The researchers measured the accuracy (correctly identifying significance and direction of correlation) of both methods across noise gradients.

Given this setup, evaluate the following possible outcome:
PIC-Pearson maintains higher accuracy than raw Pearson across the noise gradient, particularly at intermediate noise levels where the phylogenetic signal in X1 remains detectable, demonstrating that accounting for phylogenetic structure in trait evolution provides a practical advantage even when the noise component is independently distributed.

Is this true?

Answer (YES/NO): YES